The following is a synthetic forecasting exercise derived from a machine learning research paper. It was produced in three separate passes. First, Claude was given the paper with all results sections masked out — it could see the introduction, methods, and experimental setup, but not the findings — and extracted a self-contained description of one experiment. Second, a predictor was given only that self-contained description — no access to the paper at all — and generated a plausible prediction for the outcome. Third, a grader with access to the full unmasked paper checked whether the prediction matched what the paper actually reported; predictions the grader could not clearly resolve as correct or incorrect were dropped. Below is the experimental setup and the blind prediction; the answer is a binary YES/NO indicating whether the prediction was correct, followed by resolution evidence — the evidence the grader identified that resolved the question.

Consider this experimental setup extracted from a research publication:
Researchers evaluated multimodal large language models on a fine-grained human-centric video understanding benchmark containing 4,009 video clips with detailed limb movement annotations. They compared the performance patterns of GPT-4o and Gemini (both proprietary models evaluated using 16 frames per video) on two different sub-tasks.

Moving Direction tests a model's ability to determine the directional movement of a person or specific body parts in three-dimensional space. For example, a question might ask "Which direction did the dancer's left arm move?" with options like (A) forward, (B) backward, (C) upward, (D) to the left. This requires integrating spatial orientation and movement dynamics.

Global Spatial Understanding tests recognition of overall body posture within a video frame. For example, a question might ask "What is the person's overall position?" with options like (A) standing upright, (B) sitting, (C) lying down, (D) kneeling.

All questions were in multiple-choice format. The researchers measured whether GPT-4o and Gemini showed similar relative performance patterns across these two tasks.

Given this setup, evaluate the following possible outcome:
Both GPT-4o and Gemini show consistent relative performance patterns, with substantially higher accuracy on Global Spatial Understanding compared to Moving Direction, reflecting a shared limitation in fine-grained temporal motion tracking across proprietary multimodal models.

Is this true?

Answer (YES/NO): YES